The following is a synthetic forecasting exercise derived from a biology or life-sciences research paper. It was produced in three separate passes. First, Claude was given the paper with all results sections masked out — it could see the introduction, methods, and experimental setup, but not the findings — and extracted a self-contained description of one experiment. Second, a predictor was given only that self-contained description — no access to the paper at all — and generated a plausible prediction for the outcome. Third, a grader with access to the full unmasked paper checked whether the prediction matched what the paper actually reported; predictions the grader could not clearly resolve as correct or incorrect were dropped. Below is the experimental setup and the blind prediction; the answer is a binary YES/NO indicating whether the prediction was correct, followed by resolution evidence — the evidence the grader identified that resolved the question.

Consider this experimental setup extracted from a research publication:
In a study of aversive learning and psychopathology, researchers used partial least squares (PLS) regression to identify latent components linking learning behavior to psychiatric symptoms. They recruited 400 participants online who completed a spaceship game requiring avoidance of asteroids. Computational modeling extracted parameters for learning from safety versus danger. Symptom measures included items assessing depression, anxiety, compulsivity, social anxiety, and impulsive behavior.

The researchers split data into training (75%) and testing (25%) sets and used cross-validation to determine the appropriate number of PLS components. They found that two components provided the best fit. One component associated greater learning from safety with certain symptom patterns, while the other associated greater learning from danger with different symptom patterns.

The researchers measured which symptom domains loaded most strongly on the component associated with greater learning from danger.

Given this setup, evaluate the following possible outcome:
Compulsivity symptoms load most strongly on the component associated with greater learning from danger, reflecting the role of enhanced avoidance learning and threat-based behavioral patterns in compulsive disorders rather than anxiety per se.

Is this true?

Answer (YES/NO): NO